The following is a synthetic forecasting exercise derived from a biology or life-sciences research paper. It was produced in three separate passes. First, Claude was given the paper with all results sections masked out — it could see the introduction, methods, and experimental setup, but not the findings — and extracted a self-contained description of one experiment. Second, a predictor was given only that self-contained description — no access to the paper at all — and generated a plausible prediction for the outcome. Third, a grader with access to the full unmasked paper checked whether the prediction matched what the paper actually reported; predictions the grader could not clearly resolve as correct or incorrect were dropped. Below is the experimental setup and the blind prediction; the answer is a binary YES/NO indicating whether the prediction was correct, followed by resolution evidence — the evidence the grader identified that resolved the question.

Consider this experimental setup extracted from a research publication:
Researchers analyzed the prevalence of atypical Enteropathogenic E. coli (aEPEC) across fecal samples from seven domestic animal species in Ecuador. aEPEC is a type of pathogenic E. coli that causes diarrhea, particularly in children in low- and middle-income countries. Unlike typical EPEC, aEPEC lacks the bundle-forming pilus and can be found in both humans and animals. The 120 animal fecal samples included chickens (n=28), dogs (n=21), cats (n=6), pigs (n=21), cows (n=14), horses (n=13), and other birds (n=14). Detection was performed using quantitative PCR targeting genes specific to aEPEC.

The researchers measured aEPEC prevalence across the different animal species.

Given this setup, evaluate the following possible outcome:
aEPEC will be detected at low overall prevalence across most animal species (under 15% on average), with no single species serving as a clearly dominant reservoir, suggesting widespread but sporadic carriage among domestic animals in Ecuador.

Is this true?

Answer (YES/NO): NO